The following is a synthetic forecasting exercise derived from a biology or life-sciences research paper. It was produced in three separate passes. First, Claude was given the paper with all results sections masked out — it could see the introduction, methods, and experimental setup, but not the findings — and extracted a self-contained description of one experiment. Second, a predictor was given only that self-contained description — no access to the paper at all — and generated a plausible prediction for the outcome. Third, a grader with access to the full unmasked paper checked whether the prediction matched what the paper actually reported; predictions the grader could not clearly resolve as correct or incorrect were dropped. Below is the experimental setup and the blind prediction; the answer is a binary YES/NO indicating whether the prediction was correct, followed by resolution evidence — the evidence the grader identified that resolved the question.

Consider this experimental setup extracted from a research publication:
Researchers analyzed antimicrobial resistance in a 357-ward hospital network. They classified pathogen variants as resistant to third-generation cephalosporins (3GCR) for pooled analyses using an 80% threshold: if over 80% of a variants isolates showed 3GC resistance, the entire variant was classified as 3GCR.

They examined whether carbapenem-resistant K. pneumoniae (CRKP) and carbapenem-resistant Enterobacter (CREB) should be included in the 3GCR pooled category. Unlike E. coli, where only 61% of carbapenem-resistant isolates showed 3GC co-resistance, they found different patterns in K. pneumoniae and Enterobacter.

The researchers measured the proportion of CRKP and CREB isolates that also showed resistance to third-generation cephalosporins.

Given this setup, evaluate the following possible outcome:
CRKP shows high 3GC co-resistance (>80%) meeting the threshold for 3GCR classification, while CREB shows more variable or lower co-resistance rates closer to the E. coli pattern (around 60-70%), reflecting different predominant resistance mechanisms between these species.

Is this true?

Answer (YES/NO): NO